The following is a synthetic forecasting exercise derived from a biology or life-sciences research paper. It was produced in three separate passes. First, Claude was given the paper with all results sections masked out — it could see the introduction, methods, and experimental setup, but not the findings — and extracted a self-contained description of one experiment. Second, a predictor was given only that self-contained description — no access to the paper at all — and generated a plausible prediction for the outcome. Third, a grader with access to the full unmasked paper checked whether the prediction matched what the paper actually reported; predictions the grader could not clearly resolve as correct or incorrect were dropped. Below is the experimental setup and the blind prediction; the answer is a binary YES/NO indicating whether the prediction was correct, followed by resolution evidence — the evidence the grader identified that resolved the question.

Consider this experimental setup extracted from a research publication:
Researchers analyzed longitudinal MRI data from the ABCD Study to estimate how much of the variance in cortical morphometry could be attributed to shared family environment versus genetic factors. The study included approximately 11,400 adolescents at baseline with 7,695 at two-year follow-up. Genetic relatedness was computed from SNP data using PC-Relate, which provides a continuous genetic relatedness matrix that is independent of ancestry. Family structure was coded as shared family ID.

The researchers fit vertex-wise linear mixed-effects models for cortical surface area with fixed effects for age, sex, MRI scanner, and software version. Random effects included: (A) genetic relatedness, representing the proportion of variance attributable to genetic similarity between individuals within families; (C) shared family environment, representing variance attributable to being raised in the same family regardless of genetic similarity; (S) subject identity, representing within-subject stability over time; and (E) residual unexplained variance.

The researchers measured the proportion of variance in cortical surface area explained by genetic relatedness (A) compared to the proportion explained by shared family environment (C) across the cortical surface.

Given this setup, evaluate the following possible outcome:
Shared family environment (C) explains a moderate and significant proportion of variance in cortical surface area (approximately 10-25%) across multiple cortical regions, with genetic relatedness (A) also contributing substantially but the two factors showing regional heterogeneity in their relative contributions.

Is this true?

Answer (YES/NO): NO